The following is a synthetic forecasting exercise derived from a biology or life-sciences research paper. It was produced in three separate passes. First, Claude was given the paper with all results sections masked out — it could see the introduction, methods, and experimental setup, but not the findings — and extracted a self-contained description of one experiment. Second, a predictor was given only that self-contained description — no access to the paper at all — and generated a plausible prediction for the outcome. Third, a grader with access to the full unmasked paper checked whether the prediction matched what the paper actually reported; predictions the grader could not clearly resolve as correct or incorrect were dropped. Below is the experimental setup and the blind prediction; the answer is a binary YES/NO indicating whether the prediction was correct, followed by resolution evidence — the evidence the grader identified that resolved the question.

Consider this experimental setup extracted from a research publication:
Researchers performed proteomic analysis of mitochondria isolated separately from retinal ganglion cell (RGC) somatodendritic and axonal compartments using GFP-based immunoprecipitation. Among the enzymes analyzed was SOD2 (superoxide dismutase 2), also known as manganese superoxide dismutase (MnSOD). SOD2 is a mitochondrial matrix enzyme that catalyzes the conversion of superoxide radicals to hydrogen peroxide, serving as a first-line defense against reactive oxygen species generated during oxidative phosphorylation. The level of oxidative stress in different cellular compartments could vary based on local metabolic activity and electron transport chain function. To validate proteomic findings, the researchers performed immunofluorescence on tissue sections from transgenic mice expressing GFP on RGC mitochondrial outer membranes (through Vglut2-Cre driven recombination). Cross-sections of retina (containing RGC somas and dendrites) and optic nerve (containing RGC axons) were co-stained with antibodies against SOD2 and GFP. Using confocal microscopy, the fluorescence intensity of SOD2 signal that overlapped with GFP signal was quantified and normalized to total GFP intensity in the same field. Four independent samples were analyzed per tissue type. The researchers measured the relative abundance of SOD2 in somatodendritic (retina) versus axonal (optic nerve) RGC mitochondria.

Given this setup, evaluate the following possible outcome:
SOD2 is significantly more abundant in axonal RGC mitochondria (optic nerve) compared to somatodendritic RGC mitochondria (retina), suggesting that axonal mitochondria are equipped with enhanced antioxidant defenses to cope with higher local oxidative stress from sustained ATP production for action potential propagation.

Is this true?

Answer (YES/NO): NO